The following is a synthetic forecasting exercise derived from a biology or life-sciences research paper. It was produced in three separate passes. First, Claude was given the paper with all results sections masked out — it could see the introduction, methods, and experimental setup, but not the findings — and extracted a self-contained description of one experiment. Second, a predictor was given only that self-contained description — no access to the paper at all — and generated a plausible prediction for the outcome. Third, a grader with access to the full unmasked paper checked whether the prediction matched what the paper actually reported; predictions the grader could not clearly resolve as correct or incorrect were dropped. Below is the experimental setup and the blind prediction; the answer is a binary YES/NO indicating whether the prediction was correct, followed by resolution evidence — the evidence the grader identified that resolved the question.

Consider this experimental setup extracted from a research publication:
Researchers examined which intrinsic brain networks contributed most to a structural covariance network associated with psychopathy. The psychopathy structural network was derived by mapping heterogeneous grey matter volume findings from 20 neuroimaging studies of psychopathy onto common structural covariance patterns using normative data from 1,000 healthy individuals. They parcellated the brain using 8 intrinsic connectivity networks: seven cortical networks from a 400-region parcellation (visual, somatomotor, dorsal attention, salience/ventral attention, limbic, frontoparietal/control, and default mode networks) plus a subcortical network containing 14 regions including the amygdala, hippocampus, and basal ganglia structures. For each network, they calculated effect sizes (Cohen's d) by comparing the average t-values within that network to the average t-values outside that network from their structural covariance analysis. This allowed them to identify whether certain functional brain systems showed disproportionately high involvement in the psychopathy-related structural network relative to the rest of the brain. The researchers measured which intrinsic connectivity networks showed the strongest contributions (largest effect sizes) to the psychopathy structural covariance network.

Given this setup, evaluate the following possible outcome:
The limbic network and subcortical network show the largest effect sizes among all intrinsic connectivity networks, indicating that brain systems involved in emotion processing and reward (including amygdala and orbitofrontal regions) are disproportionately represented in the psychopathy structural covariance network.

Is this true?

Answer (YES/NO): NO